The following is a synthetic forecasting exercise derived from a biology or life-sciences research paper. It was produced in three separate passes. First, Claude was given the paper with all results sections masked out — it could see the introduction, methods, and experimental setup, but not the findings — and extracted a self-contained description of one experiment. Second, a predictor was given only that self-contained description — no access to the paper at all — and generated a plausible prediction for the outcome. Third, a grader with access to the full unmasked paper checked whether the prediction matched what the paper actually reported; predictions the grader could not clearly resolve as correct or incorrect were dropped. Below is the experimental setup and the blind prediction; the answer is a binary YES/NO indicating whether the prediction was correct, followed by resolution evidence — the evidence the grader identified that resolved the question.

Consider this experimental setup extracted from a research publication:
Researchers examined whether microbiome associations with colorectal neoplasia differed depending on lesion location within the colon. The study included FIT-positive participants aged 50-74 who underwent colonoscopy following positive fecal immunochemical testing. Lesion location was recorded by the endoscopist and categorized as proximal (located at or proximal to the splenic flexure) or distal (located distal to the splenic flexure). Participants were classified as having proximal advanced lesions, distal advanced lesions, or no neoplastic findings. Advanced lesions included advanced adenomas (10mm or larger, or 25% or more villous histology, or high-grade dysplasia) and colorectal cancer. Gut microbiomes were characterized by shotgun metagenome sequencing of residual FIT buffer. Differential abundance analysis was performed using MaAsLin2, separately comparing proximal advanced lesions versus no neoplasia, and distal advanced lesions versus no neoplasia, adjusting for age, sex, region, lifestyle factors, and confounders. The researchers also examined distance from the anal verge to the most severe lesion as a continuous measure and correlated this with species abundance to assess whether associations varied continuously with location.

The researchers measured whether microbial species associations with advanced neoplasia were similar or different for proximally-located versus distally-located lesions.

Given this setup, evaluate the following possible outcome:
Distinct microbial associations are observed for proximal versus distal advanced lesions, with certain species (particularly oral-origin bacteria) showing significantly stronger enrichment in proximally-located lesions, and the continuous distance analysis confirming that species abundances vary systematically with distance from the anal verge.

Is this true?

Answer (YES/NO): NO